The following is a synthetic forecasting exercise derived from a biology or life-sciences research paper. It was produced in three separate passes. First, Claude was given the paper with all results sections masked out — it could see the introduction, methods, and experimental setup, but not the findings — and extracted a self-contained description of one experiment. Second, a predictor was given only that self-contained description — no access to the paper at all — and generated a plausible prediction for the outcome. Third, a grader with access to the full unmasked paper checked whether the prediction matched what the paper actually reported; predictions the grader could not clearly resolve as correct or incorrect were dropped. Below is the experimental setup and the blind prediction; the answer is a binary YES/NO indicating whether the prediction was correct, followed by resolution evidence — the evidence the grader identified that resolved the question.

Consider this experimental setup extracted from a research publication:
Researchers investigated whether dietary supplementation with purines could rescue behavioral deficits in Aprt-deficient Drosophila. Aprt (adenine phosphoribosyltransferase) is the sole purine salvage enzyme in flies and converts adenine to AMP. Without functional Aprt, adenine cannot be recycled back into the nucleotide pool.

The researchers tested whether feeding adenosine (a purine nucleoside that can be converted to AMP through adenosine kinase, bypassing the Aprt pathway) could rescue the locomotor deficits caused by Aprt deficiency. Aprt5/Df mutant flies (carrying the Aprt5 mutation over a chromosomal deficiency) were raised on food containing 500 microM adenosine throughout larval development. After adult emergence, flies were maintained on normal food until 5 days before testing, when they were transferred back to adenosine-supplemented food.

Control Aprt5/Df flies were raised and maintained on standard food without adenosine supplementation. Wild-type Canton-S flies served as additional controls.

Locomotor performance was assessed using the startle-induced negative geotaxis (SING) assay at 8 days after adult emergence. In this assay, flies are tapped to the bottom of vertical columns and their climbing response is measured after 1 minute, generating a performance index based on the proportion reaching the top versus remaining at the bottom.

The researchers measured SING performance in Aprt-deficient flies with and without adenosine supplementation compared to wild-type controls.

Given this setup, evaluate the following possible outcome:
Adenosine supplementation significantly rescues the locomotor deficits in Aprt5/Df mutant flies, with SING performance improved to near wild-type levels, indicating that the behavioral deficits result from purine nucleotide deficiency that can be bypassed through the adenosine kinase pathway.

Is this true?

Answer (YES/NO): NO